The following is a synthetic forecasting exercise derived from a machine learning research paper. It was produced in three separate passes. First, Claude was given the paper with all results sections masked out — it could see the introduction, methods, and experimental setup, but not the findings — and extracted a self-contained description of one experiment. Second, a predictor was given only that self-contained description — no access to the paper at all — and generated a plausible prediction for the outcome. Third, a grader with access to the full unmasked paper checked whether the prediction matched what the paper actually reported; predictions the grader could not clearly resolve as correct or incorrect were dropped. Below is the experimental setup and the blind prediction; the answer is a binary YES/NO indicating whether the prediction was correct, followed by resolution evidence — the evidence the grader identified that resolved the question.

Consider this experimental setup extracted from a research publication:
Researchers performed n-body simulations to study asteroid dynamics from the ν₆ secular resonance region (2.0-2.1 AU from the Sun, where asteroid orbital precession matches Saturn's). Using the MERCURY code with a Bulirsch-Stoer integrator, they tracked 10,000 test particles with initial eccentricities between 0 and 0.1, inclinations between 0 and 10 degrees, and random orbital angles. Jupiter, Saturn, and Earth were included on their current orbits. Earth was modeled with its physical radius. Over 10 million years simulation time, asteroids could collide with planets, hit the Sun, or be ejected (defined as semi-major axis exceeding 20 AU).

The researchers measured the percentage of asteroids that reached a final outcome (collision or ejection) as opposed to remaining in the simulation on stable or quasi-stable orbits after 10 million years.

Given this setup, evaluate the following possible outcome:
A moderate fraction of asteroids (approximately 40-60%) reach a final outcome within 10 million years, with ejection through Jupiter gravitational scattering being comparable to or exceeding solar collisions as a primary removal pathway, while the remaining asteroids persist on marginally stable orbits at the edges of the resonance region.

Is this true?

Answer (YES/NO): NO